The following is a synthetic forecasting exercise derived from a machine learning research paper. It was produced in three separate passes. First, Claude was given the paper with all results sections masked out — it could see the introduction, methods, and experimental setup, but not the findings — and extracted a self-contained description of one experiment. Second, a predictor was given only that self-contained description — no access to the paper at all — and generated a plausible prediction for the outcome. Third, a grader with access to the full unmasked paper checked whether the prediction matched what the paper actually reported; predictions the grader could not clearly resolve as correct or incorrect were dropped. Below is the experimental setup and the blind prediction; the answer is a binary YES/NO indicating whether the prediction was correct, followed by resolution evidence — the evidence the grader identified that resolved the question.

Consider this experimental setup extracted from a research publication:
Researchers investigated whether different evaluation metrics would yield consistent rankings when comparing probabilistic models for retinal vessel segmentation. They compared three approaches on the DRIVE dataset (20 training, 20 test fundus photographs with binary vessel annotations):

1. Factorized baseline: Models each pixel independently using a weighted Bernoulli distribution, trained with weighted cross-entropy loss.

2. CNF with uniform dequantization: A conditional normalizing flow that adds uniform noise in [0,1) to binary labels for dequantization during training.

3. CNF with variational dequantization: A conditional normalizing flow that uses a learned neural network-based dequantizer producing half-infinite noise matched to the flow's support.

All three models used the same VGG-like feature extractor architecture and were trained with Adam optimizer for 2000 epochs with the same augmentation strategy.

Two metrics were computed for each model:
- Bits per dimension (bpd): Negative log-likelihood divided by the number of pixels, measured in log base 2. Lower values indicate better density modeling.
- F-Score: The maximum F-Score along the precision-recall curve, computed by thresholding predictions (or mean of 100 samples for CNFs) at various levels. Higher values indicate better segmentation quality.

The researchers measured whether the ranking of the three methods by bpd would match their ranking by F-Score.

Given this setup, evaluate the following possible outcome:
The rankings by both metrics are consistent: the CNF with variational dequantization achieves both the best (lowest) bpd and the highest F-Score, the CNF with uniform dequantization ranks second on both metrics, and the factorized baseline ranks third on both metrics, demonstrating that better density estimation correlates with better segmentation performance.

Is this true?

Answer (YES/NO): NO